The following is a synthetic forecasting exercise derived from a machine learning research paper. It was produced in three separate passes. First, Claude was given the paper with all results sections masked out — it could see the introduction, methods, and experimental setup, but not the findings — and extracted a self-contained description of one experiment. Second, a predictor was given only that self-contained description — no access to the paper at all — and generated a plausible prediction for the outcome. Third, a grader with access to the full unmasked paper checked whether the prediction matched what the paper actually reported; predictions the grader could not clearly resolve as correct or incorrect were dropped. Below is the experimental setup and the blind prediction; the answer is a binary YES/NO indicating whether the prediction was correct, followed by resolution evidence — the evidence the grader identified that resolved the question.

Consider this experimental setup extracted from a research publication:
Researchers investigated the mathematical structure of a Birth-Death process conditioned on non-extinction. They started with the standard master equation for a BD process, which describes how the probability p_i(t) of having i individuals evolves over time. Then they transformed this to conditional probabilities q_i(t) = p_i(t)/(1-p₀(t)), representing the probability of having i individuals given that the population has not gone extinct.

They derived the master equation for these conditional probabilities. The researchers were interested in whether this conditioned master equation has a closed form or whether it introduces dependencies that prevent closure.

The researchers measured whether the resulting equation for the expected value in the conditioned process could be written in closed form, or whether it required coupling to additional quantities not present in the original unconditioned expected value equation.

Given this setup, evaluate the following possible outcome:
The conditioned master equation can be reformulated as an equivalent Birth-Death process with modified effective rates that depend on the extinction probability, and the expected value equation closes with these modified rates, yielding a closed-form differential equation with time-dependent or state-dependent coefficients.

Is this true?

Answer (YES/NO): NO